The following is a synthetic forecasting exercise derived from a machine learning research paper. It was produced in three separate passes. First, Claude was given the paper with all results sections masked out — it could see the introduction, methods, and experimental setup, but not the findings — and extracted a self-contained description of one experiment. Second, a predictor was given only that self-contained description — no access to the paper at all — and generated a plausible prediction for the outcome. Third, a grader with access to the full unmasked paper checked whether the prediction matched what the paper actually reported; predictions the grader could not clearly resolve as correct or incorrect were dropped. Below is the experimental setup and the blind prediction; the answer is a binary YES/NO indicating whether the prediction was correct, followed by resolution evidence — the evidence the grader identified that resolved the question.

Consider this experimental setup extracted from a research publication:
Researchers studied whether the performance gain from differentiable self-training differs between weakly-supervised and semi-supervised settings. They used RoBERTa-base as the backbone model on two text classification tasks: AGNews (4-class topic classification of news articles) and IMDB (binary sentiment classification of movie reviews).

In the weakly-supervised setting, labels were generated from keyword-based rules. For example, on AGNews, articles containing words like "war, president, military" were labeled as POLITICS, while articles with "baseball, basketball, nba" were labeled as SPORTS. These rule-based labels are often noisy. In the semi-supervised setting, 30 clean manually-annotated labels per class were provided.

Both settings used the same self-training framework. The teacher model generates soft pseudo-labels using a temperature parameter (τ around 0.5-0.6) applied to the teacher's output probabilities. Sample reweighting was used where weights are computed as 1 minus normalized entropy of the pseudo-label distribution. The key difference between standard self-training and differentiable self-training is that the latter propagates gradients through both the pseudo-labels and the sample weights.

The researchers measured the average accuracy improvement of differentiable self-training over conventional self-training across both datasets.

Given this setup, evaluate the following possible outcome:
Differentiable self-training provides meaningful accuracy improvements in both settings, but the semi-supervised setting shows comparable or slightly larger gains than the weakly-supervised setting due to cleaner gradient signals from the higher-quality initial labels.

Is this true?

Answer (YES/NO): NO